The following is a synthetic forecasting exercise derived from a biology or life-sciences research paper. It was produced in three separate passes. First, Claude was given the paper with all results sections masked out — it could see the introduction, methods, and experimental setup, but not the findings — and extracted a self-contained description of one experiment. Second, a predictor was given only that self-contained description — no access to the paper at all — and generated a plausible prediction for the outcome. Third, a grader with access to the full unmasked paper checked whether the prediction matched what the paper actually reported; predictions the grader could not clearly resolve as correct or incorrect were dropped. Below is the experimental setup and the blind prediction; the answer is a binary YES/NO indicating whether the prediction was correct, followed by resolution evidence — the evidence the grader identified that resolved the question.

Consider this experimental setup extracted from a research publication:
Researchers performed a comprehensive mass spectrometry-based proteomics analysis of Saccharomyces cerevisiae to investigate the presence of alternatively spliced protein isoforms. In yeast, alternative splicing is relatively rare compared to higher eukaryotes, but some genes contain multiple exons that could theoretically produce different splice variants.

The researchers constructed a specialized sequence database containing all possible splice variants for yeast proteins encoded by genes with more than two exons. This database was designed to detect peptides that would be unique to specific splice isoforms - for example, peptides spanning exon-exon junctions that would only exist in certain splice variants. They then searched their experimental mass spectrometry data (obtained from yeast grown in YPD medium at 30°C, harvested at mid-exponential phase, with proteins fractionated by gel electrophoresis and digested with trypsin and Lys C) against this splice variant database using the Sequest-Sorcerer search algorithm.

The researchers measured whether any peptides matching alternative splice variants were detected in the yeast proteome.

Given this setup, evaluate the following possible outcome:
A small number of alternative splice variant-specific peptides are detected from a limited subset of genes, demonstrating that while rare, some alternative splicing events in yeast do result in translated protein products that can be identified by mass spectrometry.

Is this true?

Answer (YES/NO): NO